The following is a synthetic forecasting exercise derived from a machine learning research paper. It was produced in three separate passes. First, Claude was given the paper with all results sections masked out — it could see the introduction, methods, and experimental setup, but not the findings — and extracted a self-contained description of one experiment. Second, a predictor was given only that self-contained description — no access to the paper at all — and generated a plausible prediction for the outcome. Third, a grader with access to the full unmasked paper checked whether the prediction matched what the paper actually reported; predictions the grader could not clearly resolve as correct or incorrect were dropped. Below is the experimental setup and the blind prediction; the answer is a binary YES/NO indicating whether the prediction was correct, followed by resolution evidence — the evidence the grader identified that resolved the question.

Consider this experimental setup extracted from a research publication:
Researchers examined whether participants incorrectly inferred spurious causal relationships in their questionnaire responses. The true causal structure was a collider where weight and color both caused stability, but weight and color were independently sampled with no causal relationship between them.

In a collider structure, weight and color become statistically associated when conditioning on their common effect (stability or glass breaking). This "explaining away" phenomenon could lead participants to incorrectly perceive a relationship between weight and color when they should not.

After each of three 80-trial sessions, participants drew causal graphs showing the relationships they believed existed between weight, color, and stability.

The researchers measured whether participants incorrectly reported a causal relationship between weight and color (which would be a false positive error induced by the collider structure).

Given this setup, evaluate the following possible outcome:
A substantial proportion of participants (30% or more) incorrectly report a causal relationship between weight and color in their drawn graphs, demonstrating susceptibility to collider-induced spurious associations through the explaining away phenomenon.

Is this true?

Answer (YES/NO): NO